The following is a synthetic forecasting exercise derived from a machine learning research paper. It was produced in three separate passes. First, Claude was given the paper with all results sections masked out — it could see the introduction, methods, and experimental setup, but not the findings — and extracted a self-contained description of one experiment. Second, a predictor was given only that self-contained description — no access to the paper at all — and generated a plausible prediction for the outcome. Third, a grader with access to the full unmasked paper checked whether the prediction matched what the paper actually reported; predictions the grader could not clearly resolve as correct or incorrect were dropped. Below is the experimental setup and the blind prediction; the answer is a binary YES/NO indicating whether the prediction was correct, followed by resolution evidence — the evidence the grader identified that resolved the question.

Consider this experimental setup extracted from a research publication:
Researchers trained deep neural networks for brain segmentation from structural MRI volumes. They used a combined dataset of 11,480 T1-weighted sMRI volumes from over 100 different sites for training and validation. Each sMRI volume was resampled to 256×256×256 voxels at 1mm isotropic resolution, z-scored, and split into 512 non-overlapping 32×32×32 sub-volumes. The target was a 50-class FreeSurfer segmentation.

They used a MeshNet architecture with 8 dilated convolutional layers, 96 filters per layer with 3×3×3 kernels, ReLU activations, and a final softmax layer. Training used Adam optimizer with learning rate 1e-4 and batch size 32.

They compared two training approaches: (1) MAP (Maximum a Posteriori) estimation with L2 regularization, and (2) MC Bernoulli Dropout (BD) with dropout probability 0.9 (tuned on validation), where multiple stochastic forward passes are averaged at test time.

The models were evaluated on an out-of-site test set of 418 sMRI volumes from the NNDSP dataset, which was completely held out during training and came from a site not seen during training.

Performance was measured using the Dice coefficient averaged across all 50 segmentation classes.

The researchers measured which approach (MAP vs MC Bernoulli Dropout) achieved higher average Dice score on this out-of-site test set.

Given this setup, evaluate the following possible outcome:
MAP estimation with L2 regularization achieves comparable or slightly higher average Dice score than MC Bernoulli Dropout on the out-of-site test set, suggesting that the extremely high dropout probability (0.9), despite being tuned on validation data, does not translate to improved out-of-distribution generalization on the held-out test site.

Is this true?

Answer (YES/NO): NO